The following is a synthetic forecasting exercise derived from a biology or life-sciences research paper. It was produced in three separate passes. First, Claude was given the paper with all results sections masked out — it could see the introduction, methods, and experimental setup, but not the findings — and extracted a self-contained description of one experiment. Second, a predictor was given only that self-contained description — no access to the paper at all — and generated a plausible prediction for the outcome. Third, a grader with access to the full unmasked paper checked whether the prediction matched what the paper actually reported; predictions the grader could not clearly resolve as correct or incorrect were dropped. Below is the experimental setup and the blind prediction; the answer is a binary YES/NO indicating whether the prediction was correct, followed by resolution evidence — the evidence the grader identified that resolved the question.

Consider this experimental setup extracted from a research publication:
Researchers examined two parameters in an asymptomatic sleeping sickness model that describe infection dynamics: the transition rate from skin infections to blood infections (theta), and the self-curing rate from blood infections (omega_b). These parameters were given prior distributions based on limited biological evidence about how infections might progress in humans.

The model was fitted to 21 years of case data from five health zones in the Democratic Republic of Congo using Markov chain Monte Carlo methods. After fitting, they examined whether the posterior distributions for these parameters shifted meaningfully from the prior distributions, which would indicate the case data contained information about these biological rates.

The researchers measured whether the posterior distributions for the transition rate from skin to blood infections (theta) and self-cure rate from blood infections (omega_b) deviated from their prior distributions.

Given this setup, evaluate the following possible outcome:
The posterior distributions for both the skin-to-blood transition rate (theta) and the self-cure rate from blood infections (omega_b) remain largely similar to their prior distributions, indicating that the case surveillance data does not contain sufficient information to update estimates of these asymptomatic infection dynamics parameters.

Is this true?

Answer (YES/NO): YES